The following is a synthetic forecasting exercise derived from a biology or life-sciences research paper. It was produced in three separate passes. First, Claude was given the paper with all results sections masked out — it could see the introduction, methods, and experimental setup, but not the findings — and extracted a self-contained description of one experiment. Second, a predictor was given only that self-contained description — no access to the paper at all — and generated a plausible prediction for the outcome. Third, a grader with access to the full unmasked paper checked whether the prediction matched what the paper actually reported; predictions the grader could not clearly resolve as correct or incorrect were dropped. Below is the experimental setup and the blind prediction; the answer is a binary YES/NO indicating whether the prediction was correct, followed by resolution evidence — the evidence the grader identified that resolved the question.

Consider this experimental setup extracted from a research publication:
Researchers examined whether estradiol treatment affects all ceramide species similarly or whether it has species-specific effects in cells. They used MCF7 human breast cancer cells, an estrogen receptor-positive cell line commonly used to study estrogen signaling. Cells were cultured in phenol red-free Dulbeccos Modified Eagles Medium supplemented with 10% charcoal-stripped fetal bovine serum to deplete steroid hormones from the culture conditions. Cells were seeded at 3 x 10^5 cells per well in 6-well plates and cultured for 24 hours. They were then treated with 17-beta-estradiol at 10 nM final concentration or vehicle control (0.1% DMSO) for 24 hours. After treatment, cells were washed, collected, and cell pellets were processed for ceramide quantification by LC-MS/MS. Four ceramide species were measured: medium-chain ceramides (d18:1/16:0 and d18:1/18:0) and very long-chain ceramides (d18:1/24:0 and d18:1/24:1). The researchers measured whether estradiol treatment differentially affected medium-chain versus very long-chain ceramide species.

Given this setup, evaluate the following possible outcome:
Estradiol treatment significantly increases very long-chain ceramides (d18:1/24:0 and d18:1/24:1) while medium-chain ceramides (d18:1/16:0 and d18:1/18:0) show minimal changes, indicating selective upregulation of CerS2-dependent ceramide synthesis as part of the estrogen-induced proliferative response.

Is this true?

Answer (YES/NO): NO